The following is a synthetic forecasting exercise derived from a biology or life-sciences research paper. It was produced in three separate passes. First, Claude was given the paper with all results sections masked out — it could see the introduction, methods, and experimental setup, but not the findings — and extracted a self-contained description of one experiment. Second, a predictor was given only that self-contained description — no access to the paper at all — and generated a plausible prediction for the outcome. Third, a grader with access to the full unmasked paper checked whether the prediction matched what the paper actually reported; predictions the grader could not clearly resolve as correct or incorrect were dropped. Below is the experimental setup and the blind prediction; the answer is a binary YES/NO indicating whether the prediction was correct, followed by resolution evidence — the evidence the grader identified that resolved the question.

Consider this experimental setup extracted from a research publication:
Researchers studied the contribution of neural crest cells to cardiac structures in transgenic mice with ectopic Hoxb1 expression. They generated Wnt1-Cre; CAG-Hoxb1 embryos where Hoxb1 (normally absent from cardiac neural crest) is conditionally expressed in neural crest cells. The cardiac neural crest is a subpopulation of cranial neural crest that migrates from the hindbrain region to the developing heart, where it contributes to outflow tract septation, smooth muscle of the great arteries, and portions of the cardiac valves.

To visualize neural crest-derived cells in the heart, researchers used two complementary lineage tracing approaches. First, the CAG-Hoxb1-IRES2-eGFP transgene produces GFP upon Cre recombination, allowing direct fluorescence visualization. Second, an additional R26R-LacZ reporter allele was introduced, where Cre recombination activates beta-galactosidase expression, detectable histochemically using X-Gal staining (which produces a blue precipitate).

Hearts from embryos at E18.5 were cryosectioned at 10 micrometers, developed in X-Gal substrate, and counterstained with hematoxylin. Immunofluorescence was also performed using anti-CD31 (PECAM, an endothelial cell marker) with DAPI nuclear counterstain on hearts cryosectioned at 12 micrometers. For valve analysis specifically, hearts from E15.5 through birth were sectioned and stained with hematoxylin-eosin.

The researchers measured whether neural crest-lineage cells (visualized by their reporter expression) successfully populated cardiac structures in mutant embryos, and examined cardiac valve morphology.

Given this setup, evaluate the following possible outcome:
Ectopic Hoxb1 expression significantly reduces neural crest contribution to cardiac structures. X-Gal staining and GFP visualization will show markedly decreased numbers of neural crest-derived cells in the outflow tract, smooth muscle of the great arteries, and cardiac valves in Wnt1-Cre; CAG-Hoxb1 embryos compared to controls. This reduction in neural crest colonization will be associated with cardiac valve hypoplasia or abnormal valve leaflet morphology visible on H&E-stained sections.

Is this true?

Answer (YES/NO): YES